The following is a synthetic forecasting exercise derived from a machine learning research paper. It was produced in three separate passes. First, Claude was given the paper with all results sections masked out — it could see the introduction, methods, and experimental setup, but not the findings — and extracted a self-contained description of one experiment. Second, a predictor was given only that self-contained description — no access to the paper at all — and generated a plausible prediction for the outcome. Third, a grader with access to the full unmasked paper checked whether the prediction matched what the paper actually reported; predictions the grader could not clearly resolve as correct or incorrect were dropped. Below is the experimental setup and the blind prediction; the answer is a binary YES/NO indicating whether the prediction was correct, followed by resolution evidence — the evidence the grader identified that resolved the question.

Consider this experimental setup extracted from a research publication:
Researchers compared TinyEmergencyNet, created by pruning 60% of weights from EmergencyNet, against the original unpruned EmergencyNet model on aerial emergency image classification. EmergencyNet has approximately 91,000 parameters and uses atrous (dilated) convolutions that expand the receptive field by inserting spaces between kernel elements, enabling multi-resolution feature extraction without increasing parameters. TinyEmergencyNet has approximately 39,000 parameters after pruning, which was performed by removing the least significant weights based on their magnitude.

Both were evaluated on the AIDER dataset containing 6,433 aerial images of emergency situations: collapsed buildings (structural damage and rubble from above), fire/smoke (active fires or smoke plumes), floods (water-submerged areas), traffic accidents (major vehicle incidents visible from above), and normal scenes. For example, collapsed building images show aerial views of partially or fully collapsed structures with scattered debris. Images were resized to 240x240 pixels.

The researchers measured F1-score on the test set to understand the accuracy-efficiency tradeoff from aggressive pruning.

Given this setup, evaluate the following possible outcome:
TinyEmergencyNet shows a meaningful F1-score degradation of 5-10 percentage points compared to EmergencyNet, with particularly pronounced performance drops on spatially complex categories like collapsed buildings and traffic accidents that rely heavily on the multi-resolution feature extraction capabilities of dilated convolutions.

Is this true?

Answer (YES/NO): NO